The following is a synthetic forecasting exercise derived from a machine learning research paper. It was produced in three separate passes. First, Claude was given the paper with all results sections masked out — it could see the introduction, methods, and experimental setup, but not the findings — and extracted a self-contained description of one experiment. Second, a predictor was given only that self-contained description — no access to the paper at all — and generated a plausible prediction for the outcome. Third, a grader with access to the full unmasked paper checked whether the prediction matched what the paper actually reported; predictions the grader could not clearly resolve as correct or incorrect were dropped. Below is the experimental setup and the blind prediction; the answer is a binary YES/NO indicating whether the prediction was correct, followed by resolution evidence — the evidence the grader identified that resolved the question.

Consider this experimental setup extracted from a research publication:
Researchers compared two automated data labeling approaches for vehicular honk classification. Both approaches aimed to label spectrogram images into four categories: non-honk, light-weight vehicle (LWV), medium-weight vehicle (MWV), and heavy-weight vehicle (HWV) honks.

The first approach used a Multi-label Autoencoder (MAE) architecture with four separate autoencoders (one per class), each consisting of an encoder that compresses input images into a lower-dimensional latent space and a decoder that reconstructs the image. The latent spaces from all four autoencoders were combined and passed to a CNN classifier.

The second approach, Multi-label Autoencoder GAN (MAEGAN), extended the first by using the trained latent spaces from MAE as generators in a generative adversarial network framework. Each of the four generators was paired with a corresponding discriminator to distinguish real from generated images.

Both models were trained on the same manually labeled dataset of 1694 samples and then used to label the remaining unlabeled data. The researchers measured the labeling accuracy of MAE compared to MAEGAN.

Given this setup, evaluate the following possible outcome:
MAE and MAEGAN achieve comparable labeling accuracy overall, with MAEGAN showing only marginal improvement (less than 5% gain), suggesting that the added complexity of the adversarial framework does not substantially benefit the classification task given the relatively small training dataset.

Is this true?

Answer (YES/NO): NO